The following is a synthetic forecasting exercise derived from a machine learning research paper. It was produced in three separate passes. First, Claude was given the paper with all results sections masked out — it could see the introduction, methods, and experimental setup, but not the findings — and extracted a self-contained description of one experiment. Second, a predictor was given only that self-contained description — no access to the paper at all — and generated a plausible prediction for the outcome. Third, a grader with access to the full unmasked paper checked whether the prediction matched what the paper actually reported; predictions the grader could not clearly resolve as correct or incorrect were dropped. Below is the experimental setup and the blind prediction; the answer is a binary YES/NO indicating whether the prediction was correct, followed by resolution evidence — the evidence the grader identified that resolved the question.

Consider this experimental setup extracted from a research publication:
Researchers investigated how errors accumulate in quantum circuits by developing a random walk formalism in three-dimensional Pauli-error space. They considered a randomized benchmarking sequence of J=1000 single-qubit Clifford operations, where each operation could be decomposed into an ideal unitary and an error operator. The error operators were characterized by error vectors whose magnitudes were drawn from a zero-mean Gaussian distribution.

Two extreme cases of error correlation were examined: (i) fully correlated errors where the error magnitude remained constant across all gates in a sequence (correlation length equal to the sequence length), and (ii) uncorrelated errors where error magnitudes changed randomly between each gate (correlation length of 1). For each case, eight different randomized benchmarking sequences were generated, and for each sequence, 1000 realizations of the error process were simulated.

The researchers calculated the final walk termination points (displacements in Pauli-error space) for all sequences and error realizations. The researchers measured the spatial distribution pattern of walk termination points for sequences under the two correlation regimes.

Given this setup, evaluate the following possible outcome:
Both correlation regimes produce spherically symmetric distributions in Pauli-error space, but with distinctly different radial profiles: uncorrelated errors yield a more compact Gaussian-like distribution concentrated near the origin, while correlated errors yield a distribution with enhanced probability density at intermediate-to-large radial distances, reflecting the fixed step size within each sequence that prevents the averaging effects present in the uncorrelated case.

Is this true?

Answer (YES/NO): NO